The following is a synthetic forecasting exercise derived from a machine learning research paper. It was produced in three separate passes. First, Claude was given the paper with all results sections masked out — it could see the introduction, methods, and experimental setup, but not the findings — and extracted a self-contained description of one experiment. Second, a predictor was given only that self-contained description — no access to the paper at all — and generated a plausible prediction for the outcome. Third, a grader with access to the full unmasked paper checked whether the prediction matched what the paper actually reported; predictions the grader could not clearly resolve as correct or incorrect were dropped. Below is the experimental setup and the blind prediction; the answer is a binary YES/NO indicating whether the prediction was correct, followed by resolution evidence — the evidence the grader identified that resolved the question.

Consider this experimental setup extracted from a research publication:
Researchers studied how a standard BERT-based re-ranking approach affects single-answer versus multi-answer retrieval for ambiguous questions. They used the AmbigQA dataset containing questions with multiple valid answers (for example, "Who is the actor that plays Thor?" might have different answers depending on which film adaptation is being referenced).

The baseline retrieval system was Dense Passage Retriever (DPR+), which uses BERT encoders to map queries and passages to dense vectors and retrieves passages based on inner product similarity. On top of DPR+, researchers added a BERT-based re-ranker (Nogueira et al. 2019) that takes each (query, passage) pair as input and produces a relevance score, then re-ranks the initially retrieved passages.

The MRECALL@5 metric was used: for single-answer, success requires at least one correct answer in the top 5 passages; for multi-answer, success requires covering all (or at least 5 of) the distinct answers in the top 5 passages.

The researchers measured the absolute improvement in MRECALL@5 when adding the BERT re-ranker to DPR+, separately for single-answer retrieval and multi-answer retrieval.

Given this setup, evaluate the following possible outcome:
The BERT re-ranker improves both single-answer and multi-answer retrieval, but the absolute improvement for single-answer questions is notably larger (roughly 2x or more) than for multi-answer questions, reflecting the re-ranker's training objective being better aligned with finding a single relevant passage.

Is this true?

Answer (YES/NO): NO